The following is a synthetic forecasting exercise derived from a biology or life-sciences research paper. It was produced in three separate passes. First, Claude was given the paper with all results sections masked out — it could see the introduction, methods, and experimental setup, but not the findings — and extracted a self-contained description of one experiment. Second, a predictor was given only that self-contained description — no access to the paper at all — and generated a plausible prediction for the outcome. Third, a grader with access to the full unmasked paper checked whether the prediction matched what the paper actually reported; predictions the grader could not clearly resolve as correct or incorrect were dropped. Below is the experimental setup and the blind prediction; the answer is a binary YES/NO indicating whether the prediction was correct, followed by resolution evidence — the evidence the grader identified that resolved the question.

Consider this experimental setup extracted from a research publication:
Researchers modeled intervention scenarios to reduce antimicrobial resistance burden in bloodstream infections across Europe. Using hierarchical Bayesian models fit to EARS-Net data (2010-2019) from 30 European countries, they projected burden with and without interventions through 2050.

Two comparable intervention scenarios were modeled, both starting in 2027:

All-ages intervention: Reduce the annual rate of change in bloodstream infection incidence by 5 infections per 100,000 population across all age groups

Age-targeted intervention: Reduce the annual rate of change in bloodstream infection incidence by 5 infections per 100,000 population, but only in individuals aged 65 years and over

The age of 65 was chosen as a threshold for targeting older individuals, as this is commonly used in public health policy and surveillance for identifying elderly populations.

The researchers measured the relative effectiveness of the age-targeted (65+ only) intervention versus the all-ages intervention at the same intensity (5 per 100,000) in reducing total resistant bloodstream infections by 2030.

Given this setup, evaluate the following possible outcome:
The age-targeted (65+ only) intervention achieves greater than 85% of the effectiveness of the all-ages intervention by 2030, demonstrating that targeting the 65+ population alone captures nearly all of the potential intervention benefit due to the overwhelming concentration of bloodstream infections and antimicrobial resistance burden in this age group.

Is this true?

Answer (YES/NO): NO